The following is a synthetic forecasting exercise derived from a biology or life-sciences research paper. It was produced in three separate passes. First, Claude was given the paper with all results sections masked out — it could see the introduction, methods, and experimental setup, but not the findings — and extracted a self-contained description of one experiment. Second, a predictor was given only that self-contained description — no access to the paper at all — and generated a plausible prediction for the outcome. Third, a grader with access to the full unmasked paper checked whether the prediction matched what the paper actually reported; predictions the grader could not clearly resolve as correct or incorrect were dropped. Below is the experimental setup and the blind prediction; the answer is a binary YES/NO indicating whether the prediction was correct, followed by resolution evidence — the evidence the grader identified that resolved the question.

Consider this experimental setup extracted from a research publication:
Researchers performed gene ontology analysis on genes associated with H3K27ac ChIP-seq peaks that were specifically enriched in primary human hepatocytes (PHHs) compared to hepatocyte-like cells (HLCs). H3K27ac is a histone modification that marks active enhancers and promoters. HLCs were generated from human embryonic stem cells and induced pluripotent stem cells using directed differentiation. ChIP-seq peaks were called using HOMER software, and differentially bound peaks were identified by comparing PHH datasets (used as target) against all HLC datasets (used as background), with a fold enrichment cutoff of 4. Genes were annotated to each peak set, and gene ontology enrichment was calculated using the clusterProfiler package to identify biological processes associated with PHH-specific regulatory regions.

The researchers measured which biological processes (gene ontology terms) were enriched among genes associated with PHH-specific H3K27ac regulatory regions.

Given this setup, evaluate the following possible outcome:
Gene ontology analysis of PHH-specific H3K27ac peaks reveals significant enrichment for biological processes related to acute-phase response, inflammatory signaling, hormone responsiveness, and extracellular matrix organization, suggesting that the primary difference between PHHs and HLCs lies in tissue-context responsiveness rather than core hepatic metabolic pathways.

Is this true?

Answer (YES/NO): NO